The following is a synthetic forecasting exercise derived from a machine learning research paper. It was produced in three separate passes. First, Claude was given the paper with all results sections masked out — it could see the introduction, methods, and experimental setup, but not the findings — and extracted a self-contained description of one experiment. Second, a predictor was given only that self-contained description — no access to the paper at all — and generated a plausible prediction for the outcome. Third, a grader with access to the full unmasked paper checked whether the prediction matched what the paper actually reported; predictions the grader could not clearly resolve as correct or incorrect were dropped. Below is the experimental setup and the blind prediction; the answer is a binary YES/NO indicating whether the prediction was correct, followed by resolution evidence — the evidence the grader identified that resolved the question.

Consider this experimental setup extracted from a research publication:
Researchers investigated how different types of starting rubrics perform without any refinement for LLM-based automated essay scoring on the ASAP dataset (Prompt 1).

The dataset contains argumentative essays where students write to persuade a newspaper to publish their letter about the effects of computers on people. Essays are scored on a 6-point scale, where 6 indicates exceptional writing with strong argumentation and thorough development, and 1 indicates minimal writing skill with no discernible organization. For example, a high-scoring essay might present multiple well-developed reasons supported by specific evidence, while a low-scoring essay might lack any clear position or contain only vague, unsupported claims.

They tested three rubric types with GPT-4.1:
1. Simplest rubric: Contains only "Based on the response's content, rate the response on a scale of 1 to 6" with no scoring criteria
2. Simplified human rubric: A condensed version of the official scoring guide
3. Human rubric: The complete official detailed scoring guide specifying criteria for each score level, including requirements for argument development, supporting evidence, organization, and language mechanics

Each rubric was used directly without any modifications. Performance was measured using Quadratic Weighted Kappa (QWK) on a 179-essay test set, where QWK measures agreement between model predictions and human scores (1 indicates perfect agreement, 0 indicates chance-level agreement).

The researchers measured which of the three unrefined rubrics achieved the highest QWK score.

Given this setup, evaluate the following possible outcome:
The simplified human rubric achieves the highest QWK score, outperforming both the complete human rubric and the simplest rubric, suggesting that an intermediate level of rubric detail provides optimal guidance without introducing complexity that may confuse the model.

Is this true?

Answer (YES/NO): YES